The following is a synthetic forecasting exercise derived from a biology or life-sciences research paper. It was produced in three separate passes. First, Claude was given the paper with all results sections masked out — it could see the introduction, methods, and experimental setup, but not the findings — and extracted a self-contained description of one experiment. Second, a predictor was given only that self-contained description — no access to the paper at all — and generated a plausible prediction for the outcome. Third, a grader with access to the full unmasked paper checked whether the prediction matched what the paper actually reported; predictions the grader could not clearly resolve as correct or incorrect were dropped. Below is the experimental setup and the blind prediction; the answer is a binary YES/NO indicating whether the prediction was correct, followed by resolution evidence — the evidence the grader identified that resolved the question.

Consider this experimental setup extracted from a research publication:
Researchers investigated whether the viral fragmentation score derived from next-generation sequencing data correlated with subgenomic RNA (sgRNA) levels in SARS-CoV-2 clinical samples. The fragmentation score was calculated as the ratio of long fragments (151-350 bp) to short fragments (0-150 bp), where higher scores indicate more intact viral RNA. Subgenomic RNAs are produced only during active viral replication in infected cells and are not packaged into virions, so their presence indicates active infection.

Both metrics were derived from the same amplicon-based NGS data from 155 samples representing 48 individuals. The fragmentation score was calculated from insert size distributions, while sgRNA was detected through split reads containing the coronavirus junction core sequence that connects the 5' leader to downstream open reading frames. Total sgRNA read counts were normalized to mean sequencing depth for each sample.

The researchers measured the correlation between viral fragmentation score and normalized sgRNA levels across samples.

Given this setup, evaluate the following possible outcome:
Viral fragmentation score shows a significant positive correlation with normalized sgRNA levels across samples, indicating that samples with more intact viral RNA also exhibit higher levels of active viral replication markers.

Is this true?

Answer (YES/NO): NO